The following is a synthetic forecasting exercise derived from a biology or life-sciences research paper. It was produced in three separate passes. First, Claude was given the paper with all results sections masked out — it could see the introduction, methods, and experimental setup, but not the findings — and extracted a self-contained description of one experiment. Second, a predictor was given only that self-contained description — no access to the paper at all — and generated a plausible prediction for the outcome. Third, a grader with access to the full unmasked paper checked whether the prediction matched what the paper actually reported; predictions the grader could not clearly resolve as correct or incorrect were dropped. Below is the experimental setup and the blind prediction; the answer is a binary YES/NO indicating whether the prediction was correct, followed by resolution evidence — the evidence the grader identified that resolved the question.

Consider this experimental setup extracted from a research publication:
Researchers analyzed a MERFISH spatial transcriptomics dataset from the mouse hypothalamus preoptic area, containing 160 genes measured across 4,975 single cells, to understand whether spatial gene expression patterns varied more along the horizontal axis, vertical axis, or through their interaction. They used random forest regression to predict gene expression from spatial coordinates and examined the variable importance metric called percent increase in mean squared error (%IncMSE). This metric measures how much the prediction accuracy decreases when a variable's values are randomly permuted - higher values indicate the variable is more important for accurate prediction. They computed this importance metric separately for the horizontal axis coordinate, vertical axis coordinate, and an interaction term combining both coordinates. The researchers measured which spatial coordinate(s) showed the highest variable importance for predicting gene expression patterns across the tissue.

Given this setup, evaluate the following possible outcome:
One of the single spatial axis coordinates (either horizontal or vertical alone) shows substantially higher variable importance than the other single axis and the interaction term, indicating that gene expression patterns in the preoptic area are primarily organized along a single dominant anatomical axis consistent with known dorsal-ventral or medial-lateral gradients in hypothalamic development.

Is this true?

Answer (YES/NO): NO